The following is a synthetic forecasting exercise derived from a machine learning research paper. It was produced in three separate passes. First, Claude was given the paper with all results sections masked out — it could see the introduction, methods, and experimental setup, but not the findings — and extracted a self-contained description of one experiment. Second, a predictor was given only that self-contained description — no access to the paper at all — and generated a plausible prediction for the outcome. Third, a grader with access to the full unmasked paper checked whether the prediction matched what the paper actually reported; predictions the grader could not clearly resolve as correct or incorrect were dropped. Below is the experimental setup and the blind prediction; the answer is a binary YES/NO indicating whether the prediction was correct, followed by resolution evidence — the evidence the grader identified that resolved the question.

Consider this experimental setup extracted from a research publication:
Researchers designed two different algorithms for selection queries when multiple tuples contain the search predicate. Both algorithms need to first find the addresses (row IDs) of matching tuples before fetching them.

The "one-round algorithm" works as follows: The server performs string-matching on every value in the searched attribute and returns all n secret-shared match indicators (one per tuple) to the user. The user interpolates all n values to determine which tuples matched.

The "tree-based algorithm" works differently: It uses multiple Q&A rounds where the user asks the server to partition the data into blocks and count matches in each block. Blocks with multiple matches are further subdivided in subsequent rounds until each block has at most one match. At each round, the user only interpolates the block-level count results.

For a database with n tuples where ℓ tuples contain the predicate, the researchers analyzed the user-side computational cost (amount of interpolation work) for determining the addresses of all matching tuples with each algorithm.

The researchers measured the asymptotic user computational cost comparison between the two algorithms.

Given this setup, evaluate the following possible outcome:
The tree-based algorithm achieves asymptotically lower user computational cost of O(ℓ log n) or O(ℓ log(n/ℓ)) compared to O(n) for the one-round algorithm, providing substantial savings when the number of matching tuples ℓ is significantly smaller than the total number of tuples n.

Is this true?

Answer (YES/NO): NO